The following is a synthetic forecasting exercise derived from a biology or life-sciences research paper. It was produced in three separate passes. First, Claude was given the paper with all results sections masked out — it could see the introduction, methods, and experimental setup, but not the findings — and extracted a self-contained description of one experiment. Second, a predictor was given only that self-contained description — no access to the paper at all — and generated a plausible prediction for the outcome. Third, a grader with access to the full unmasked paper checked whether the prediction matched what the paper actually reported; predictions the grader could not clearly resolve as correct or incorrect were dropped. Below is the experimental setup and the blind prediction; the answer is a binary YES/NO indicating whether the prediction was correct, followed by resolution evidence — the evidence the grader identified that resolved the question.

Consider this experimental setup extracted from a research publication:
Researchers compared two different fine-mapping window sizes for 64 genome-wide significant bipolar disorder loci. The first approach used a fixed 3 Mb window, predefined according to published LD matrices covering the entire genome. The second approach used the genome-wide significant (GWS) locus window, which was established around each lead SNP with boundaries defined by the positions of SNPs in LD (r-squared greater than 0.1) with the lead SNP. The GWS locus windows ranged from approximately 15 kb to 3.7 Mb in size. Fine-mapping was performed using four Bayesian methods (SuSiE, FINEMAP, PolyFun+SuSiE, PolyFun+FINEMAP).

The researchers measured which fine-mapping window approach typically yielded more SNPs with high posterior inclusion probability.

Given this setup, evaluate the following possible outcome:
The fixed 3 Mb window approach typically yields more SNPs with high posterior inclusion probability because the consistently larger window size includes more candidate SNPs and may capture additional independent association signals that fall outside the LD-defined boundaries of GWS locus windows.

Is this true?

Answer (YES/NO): YES